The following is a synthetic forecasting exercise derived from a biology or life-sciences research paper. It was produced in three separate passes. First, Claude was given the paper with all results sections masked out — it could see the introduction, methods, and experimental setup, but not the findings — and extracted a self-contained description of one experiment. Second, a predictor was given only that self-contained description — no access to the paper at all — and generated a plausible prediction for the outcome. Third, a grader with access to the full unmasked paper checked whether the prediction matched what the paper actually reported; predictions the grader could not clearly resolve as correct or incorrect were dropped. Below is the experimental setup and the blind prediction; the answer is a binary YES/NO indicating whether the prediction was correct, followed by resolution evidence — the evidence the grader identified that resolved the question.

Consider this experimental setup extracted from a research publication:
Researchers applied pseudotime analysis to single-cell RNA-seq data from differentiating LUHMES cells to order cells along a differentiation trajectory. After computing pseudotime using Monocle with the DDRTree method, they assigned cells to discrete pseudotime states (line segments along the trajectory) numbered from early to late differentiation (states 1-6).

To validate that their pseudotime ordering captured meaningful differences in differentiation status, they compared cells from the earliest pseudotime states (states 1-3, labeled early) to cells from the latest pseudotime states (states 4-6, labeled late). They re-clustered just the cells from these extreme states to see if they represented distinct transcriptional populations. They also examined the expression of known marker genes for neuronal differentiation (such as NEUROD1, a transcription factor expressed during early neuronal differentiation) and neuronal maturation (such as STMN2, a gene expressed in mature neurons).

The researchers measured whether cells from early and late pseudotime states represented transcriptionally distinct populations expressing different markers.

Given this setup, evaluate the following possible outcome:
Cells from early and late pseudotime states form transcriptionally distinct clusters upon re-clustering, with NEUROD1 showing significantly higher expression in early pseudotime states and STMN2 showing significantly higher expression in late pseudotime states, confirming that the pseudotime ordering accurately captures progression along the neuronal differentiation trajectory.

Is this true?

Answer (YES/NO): YES